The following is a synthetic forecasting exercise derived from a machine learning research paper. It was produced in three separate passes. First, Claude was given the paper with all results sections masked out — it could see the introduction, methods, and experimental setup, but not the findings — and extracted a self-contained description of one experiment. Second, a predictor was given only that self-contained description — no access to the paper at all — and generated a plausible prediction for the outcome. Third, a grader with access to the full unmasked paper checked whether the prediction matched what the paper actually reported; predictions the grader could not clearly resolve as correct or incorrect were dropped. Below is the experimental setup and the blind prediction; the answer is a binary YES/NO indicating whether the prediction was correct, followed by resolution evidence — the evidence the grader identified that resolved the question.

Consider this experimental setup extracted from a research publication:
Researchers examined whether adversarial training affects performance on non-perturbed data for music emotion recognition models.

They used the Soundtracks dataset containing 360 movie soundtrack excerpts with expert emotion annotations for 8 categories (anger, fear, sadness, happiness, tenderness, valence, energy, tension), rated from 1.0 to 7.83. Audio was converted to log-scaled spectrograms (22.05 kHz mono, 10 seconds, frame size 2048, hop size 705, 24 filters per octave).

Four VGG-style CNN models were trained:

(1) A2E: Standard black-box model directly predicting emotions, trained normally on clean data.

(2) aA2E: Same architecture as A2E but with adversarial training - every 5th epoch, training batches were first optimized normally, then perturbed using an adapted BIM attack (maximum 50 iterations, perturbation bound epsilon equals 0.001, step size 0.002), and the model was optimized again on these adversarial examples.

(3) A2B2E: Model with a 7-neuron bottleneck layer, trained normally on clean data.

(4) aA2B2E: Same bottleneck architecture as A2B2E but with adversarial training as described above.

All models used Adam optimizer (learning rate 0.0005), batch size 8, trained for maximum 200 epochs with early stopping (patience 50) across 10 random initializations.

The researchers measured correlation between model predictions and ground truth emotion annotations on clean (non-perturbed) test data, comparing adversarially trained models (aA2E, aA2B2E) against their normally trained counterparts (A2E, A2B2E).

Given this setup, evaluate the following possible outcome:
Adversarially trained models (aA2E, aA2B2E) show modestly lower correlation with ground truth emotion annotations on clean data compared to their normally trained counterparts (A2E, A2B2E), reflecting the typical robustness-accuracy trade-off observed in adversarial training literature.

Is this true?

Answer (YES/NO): YES